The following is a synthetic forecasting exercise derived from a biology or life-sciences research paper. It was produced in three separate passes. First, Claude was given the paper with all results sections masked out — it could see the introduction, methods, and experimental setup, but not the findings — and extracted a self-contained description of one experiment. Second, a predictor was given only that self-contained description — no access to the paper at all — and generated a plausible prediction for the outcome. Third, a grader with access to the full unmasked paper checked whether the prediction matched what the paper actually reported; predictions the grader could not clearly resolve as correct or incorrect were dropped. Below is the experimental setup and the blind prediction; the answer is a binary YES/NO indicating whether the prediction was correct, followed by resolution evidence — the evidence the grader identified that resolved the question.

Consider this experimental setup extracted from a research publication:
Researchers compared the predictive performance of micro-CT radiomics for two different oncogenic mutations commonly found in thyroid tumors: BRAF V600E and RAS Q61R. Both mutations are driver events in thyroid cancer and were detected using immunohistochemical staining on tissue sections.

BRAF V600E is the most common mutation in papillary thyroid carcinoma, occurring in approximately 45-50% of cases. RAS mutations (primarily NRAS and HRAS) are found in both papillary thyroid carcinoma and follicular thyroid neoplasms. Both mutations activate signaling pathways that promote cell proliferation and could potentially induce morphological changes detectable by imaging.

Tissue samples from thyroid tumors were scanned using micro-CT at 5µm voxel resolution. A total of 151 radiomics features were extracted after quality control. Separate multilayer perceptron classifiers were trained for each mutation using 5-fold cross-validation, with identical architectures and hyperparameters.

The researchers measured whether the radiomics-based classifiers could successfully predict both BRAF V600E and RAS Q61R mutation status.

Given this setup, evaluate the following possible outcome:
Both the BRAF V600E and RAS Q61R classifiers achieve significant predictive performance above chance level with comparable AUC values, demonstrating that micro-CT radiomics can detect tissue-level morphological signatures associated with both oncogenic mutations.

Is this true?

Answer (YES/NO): NO